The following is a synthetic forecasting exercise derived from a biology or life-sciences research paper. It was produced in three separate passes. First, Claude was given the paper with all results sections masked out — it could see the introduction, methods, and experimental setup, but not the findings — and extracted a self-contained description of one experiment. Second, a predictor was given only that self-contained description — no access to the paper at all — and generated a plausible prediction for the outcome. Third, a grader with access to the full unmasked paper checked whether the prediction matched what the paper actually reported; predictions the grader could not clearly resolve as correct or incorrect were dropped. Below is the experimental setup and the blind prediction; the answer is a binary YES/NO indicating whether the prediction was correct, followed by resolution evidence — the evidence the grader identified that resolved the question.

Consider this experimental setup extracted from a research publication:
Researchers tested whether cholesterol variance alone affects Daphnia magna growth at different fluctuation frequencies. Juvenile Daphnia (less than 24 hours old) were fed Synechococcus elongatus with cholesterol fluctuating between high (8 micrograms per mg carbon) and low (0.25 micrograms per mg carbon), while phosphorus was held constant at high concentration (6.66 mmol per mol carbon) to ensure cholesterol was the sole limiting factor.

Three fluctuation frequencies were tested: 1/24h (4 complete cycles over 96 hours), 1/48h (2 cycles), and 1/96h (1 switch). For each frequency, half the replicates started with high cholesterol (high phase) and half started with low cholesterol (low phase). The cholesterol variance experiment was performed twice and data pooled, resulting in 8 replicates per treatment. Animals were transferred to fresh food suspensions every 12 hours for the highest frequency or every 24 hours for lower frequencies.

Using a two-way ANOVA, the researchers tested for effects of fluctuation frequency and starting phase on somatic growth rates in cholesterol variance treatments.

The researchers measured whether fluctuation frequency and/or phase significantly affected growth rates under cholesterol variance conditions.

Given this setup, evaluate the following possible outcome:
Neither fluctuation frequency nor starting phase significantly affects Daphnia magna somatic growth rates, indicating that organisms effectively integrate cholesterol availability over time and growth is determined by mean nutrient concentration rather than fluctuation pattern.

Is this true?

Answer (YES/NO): NO